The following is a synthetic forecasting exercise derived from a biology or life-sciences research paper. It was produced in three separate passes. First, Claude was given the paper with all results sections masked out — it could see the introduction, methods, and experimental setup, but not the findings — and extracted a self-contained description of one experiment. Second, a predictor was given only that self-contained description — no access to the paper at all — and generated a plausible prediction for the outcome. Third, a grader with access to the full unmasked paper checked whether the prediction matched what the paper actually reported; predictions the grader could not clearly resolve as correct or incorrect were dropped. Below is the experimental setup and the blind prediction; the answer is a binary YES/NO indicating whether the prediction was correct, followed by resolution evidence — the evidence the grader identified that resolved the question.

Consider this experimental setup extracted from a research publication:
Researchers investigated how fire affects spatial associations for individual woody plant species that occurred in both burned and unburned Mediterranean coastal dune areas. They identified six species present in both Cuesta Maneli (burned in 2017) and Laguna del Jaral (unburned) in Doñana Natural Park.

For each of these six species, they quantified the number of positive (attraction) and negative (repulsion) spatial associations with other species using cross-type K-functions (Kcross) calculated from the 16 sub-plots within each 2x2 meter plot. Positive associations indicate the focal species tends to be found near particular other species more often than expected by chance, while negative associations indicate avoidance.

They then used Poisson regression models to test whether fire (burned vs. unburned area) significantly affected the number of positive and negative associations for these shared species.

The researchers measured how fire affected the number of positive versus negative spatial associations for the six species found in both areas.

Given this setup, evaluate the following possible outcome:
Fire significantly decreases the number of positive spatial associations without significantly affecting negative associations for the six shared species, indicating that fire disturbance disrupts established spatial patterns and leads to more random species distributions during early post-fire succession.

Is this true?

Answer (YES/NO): NO